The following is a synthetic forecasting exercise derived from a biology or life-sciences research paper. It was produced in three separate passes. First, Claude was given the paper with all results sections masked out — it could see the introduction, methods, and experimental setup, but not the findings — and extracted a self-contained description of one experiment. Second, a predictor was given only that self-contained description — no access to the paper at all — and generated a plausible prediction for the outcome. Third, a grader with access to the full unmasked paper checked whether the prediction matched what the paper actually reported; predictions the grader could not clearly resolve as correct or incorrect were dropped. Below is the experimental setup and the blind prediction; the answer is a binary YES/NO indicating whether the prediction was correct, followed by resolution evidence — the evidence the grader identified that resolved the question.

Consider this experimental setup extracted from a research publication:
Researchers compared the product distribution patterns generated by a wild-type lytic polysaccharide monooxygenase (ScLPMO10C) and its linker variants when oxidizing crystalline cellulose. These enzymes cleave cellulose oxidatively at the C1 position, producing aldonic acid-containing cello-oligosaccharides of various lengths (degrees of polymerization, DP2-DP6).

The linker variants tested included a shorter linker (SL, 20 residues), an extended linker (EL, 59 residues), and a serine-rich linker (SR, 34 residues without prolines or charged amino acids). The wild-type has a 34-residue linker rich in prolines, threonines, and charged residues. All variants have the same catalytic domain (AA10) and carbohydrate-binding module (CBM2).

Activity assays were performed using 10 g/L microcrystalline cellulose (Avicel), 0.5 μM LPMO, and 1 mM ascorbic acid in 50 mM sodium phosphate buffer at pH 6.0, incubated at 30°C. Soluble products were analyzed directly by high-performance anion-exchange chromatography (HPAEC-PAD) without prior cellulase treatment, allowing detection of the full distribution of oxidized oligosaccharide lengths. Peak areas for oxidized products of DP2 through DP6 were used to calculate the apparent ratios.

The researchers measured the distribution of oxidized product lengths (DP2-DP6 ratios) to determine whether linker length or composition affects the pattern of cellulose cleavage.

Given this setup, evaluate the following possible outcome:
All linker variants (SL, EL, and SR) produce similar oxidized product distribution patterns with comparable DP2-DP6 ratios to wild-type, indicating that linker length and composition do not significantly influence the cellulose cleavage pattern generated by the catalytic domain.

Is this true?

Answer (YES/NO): YES